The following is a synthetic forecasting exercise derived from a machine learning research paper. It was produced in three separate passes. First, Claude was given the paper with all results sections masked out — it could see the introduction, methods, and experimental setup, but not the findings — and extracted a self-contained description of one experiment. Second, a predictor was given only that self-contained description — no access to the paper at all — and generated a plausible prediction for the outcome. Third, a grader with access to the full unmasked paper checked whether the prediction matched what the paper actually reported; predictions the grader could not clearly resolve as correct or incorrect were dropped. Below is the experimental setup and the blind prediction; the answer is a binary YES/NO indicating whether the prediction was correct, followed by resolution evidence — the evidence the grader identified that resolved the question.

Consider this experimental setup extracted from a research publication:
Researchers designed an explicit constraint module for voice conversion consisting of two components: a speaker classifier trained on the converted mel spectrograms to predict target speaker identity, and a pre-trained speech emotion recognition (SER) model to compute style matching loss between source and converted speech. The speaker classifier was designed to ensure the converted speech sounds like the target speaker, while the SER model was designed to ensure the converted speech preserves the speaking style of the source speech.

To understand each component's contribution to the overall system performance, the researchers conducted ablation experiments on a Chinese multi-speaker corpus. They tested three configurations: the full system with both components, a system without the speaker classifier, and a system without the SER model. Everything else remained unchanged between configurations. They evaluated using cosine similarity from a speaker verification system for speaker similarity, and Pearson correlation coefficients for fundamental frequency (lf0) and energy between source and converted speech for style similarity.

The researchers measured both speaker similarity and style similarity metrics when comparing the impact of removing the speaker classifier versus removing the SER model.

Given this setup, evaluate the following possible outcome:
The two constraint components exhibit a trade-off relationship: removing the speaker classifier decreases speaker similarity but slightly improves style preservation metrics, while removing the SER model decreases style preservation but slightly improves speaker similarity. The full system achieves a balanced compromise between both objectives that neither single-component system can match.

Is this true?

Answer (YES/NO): NO